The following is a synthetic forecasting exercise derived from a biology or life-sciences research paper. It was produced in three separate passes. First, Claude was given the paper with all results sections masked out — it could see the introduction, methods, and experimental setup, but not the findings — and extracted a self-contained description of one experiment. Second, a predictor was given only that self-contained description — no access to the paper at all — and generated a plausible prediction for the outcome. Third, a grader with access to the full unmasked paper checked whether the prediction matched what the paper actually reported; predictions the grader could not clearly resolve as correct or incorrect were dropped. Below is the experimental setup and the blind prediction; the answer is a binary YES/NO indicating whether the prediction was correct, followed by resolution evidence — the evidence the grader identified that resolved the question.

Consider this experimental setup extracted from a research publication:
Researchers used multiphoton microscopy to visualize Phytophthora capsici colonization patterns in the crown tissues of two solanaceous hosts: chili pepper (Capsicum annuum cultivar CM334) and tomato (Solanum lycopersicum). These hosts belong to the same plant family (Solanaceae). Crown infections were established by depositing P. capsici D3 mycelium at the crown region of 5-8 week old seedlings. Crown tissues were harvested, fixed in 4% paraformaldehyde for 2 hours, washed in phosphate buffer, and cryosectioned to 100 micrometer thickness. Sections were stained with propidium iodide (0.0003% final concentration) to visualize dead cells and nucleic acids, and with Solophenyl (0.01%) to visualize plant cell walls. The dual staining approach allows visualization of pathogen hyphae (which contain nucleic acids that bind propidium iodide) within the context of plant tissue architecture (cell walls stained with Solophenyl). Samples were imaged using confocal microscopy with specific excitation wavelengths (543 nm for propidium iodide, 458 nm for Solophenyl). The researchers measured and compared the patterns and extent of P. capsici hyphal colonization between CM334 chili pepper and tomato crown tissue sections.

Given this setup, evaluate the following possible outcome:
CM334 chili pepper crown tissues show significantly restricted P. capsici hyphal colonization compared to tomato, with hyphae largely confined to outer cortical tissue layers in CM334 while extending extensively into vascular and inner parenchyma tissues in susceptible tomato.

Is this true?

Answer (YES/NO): NO